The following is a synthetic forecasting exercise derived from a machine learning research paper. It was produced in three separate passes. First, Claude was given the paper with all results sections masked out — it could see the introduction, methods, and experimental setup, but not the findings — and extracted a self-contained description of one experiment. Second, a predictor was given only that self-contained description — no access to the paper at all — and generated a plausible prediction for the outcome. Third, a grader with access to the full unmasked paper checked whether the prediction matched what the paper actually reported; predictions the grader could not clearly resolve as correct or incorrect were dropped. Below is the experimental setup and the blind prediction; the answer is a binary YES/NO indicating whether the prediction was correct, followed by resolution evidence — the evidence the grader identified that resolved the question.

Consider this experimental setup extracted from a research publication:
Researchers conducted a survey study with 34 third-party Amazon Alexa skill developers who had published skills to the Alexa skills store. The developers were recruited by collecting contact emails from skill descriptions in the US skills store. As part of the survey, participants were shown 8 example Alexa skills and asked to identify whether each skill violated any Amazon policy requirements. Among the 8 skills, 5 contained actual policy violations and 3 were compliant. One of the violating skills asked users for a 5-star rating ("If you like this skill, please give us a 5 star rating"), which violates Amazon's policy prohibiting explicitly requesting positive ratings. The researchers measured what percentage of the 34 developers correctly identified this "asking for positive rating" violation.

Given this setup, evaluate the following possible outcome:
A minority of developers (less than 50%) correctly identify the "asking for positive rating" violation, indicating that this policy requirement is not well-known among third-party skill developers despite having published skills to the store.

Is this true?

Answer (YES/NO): YES